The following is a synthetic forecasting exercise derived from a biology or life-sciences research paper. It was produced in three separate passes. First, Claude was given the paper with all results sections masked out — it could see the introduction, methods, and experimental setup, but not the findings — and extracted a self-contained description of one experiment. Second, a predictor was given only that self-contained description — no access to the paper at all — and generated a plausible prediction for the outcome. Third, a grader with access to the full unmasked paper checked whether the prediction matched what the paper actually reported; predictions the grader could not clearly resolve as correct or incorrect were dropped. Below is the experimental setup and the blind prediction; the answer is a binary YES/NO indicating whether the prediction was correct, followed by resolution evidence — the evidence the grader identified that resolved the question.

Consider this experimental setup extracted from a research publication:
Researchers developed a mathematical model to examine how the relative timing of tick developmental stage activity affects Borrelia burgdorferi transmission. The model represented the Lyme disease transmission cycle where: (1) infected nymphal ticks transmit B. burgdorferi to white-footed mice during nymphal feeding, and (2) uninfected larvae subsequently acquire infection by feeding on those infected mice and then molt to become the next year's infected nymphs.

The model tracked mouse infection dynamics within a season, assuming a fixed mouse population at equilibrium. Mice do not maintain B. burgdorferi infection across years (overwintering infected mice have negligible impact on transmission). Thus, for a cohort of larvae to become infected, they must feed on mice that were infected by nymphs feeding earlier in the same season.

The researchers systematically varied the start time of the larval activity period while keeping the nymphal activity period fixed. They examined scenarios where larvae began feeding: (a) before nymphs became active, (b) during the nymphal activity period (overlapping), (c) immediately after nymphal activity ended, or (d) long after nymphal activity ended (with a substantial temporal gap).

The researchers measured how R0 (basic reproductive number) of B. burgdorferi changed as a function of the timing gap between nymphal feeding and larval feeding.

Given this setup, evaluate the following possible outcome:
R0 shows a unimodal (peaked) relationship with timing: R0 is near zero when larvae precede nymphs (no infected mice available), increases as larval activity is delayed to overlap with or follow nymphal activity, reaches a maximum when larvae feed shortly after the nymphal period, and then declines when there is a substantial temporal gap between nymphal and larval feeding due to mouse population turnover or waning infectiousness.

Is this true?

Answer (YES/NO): YES